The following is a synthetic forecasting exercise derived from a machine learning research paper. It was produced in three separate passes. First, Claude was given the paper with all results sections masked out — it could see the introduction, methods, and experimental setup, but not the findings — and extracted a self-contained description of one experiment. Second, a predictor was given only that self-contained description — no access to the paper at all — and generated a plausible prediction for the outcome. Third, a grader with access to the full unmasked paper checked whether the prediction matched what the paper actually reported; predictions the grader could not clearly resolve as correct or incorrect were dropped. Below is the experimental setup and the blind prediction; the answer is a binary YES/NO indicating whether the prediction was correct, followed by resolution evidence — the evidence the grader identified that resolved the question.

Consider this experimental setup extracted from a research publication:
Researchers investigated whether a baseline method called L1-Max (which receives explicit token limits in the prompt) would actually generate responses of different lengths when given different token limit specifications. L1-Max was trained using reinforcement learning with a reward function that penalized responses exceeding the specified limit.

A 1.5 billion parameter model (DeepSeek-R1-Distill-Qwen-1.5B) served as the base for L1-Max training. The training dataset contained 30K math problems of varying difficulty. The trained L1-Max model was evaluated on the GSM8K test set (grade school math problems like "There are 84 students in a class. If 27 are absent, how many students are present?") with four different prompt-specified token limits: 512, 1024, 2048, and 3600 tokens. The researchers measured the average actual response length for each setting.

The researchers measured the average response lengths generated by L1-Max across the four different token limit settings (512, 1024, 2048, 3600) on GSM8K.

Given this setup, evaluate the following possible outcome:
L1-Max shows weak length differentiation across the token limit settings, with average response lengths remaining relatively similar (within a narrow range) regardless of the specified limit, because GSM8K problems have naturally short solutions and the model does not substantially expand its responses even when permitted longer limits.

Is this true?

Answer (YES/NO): YES